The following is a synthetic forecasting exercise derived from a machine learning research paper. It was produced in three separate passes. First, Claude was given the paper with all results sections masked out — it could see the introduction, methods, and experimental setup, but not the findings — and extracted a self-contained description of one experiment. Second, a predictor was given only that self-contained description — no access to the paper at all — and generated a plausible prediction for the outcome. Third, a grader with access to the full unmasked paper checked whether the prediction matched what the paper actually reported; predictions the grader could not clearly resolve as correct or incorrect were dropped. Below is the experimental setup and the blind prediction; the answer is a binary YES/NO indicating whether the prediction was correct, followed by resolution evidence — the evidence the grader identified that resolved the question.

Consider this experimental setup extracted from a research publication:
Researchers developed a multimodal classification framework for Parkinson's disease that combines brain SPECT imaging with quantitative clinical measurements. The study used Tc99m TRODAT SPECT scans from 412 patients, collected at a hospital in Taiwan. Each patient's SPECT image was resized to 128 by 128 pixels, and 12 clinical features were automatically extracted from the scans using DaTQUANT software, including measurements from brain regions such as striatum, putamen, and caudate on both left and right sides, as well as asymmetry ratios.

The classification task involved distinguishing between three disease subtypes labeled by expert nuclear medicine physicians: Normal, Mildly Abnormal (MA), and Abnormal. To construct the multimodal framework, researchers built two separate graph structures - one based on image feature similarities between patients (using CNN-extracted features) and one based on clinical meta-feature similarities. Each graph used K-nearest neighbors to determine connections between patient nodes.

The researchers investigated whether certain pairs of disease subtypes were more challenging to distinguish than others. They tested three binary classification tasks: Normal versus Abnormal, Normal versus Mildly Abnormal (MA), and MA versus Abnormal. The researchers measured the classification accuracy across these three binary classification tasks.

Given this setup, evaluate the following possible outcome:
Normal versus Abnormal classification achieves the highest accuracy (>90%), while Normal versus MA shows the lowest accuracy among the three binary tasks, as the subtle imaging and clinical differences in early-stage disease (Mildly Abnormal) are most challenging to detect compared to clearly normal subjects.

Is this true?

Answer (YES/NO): YES